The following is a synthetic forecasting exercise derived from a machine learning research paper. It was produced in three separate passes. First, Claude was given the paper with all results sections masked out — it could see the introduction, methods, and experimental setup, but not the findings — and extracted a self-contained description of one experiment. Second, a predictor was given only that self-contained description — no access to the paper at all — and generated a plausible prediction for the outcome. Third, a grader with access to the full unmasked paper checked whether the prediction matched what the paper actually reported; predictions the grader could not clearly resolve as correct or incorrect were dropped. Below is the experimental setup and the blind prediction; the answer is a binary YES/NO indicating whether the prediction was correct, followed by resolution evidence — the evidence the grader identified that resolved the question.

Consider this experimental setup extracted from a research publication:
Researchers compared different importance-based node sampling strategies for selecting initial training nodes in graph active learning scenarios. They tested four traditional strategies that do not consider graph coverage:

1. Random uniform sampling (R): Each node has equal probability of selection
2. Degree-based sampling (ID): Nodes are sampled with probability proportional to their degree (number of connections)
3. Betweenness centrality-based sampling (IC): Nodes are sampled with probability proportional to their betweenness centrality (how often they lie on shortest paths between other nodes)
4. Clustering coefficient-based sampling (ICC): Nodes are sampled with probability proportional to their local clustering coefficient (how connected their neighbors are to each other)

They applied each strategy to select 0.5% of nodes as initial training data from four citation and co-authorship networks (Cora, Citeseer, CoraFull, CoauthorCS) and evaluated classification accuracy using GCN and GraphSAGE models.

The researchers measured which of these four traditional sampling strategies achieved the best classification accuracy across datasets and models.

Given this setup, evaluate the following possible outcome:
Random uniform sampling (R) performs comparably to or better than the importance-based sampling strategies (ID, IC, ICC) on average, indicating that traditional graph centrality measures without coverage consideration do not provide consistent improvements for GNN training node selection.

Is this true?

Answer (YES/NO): NO